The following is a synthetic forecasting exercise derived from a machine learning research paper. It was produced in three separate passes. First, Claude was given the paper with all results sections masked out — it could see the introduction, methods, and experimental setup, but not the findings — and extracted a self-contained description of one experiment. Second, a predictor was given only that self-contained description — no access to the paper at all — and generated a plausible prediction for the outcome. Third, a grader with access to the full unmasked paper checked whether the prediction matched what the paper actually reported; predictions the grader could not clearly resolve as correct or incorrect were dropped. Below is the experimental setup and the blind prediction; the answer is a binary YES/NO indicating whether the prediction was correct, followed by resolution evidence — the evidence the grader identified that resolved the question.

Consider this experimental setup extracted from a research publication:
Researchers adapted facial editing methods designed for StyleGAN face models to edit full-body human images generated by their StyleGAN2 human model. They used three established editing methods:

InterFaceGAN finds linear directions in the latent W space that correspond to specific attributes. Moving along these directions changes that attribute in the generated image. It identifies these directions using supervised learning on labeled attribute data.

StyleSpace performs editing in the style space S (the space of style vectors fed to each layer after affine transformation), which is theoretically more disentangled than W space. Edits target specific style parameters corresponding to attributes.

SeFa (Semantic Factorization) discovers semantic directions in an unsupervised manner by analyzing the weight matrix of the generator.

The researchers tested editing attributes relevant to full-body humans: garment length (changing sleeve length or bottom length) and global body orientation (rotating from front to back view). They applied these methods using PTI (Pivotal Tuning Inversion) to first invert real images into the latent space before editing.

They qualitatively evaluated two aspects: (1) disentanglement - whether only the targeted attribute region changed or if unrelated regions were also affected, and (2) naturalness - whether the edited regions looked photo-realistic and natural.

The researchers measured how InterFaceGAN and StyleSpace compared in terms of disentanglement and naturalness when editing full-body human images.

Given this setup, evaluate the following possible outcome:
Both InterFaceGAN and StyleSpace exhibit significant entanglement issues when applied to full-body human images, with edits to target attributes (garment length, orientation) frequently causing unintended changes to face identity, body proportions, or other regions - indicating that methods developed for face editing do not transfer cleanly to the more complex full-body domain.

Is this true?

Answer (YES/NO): NO